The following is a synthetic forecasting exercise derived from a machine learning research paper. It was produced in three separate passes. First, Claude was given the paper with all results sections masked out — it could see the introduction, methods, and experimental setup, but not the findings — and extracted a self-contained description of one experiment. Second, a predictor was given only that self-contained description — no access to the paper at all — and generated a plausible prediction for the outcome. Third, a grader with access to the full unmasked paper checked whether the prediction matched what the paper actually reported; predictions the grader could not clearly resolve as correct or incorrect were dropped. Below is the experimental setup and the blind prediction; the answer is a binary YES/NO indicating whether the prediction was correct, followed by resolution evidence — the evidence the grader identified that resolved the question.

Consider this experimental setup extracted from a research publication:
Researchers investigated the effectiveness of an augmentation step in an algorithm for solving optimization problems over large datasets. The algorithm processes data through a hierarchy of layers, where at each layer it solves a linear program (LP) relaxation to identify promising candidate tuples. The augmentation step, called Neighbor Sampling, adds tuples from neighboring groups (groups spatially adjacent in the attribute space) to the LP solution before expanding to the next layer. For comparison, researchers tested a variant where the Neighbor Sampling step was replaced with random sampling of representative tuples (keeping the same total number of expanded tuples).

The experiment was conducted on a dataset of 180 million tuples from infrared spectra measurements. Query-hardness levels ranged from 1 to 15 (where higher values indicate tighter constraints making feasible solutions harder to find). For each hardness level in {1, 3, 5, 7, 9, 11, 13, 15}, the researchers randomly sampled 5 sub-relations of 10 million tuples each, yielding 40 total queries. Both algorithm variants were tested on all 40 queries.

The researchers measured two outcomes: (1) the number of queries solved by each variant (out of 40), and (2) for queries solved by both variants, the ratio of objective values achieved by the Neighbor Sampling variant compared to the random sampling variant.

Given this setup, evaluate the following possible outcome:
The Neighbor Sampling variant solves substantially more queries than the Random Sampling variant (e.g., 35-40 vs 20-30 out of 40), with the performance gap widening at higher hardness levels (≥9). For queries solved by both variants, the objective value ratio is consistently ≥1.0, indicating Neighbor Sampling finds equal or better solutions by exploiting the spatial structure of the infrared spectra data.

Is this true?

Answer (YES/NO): NO